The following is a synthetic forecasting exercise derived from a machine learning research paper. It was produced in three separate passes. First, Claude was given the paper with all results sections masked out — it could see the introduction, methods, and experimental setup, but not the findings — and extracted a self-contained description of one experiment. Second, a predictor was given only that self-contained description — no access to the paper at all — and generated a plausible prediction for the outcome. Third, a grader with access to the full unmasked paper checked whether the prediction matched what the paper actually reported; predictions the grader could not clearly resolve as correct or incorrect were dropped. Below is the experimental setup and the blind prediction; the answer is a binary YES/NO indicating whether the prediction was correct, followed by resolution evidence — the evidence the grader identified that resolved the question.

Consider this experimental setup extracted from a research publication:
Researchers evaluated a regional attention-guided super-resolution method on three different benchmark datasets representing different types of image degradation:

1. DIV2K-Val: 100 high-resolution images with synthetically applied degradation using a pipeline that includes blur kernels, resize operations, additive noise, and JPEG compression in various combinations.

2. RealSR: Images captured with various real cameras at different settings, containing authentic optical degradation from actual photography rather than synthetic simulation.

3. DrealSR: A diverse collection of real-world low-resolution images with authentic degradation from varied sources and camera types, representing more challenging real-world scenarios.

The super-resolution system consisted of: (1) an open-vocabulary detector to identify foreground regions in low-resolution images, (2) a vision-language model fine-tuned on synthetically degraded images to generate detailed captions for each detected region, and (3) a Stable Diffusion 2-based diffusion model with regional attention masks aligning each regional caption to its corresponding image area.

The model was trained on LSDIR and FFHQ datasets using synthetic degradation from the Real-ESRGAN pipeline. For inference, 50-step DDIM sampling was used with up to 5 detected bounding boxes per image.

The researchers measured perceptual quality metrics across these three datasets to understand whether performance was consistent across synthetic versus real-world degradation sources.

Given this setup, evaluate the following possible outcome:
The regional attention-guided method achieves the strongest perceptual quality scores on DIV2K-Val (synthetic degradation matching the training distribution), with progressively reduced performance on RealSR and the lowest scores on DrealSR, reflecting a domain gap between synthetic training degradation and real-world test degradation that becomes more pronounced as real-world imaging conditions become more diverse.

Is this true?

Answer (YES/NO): NO